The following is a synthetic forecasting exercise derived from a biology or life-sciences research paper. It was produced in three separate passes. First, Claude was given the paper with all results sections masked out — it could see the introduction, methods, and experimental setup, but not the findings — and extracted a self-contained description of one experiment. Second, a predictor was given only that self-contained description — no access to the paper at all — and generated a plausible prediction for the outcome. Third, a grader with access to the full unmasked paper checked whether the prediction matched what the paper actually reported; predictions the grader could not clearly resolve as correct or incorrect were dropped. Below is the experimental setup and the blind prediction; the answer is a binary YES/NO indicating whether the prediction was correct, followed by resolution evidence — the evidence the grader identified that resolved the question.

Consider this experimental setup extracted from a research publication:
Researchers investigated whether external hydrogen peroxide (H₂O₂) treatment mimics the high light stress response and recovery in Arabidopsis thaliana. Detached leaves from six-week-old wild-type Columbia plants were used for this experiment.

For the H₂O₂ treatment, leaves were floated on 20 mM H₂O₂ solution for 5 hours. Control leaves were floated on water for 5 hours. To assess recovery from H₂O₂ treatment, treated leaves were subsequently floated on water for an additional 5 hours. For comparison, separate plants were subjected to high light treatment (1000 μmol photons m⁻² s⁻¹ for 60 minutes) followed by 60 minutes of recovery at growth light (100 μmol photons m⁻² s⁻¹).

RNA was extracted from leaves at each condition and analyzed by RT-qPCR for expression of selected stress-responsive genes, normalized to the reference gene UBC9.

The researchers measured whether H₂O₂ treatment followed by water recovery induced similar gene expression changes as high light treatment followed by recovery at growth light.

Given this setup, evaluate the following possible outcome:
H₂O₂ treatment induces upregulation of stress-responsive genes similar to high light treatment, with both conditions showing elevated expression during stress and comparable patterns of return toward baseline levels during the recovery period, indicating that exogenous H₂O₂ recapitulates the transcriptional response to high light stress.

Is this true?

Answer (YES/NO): NO